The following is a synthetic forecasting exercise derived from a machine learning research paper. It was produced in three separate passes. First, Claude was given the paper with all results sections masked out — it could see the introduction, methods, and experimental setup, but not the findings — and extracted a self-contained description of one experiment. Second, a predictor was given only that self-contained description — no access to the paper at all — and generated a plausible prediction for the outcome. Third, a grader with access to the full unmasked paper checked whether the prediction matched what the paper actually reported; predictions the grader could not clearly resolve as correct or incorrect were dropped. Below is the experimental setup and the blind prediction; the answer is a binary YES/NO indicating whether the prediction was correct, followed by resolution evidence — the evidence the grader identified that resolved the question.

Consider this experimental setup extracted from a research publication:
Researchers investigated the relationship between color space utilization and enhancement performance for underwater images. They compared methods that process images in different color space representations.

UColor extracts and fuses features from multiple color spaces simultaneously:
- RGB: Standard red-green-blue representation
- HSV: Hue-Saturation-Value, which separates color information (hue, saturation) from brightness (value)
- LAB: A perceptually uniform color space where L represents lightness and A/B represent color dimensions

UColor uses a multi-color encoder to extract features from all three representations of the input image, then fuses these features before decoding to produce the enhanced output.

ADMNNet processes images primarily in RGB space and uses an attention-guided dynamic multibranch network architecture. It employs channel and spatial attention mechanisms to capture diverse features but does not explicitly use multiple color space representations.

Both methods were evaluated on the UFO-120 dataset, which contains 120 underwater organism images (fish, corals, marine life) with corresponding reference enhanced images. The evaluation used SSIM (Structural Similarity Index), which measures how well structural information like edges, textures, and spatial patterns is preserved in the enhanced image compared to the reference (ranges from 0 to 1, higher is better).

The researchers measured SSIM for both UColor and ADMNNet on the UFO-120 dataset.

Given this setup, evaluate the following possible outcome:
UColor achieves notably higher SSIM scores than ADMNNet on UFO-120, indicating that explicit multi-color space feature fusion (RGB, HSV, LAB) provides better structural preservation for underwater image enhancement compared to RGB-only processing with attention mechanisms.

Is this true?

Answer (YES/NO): NO